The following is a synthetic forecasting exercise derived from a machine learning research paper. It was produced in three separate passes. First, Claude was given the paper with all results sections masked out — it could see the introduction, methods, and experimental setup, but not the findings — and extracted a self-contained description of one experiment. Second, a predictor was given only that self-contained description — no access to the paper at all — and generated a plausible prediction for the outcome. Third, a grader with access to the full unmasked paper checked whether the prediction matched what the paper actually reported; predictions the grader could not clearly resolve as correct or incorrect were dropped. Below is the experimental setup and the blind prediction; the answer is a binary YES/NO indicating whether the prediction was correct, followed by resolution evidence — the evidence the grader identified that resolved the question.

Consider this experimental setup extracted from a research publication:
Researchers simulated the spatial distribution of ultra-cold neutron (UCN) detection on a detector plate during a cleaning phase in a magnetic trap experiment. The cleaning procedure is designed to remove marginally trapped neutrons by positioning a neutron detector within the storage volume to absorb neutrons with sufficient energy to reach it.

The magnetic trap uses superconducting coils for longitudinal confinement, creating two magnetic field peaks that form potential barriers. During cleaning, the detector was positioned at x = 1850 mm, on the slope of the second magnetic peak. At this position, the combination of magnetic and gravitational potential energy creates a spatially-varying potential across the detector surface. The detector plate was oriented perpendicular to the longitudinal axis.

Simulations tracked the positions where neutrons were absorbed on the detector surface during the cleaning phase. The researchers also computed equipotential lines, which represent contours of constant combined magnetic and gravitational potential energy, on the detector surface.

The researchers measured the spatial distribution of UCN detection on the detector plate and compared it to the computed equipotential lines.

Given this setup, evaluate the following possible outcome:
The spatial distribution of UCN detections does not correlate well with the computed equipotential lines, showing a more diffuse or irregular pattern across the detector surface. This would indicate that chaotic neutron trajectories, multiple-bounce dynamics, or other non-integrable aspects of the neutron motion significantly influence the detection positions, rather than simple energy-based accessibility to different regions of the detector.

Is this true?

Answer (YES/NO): NO